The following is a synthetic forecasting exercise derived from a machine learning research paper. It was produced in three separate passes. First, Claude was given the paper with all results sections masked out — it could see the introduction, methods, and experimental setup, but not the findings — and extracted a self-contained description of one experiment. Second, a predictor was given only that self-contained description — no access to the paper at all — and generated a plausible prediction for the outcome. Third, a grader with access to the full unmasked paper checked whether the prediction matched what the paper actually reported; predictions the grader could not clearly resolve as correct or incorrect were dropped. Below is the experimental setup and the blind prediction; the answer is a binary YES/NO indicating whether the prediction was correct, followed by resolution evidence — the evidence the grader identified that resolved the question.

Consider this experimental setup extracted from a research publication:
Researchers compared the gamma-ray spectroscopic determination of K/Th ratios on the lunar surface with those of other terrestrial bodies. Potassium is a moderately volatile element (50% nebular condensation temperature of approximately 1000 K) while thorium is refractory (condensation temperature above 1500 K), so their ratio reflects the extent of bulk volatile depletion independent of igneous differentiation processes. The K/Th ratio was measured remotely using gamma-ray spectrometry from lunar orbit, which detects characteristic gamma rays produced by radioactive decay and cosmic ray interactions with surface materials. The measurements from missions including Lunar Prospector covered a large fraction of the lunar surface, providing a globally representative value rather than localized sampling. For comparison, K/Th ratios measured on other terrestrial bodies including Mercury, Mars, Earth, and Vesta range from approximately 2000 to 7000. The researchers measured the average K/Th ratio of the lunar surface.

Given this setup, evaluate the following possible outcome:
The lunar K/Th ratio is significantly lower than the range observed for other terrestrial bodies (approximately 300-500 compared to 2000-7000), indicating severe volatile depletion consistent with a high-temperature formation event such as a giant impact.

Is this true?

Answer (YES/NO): YES